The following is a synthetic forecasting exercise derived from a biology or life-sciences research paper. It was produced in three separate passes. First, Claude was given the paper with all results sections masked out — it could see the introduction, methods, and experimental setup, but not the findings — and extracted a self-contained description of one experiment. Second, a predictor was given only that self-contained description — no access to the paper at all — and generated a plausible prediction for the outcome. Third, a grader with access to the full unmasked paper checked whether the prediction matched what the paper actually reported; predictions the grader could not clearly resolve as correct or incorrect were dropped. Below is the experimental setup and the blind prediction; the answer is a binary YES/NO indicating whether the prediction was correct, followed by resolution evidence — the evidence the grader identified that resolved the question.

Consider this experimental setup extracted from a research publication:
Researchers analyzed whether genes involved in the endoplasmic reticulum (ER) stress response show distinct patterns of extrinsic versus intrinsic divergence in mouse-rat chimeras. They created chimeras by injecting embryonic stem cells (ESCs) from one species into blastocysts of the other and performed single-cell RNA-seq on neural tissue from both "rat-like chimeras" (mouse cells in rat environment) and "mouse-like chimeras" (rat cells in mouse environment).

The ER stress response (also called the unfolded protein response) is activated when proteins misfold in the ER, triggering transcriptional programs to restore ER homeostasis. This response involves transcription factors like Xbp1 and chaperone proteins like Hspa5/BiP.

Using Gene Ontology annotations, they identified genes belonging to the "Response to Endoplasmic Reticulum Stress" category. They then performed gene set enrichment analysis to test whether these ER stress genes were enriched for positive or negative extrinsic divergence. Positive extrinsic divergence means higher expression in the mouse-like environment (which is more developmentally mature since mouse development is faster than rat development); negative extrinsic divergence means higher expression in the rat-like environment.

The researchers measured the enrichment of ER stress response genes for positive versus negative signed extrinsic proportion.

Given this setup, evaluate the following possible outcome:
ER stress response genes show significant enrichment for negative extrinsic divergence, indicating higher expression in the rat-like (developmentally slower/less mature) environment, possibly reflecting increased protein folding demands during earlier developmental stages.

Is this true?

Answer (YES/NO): NO